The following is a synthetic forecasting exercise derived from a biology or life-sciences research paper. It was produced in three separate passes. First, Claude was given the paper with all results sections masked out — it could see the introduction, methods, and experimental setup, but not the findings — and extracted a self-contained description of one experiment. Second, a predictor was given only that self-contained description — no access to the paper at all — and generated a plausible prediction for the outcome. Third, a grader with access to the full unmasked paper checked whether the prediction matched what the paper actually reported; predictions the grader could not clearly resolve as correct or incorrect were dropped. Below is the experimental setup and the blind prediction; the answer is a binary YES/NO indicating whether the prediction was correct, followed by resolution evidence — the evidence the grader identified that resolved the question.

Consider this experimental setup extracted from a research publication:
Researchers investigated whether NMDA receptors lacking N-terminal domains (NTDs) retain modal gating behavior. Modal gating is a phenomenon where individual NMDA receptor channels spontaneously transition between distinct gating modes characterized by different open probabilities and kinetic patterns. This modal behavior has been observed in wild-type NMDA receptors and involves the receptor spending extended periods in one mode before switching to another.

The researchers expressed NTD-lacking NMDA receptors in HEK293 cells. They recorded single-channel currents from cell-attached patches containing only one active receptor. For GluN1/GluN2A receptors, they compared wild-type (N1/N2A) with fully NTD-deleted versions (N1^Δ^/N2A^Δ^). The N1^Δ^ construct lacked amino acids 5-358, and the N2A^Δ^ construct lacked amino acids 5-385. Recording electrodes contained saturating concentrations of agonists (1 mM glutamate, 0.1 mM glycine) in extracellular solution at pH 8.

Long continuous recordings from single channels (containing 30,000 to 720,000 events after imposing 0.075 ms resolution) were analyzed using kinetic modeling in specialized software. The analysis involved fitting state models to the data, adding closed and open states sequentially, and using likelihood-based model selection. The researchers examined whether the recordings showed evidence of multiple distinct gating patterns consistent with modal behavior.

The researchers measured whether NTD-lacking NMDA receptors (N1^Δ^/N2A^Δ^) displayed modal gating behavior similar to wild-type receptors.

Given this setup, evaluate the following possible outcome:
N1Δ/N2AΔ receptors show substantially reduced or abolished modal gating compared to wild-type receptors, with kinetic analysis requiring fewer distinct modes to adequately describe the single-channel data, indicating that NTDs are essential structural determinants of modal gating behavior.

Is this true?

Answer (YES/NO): NO